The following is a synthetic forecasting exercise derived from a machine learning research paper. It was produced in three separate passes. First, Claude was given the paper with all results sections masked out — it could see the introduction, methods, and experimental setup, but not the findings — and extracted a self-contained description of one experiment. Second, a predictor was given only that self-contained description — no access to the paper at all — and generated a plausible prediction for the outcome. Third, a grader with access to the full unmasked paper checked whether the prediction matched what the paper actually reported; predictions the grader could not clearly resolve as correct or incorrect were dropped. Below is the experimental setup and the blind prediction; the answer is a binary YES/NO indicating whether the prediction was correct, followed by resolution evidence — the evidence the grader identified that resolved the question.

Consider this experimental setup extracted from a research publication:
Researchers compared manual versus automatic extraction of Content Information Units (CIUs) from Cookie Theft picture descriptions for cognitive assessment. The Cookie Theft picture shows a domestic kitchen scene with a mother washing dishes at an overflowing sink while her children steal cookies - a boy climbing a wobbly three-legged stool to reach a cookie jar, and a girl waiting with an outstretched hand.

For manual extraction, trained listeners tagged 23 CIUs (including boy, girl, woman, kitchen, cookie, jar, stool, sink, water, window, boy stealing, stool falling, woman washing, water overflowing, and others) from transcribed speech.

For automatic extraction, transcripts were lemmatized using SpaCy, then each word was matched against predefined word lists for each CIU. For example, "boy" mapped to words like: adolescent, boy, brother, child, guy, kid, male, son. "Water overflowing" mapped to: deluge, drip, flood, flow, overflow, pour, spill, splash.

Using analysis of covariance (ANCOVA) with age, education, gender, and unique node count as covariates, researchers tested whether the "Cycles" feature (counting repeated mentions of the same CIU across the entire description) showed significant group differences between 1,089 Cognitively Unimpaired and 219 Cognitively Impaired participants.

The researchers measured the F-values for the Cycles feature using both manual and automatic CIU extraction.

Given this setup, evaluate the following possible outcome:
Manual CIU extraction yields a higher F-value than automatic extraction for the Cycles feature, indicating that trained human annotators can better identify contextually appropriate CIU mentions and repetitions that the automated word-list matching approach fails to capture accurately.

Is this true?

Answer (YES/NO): NO